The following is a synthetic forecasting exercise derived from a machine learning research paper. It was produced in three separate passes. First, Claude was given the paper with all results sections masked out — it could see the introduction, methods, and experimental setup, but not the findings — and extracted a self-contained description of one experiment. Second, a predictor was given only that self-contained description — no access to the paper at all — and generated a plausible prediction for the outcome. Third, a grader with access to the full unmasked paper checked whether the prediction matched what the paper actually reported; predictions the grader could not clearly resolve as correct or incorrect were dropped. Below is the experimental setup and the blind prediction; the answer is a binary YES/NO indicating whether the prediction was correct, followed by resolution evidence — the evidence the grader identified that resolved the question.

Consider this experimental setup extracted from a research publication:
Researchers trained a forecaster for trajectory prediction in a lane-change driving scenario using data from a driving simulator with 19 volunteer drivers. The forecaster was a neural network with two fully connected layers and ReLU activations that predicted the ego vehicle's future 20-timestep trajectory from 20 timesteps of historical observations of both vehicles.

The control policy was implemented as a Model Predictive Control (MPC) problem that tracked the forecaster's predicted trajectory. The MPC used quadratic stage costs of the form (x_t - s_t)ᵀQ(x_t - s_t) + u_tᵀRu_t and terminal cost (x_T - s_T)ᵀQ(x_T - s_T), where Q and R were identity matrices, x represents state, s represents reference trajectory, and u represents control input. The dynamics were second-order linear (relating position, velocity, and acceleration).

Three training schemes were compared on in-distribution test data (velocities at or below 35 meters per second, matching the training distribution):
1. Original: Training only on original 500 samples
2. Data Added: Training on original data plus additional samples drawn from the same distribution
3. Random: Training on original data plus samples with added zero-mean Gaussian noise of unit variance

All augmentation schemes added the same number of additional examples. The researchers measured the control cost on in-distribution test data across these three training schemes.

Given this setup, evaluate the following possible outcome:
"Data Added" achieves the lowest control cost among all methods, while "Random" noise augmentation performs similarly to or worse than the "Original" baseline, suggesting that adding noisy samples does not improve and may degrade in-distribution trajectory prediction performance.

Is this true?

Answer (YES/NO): NO